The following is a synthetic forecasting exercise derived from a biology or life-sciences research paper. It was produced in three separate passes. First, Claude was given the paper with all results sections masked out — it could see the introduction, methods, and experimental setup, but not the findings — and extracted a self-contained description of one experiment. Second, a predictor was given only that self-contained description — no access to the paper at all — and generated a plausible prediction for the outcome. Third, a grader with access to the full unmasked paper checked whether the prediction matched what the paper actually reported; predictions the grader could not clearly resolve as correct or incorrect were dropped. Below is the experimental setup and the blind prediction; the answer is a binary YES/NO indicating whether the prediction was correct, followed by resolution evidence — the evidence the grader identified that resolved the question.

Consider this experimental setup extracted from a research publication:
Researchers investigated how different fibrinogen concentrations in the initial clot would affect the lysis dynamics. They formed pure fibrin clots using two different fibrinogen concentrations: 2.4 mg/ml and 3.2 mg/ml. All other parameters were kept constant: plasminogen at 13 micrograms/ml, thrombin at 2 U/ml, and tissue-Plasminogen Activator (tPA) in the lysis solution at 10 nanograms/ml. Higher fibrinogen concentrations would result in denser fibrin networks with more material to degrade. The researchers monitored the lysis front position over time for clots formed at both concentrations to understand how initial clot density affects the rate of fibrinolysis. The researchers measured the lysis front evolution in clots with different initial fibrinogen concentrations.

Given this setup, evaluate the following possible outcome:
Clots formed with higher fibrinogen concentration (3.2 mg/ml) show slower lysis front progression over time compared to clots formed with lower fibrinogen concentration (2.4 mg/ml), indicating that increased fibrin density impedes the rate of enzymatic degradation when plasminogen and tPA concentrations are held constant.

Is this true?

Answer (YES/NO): YES